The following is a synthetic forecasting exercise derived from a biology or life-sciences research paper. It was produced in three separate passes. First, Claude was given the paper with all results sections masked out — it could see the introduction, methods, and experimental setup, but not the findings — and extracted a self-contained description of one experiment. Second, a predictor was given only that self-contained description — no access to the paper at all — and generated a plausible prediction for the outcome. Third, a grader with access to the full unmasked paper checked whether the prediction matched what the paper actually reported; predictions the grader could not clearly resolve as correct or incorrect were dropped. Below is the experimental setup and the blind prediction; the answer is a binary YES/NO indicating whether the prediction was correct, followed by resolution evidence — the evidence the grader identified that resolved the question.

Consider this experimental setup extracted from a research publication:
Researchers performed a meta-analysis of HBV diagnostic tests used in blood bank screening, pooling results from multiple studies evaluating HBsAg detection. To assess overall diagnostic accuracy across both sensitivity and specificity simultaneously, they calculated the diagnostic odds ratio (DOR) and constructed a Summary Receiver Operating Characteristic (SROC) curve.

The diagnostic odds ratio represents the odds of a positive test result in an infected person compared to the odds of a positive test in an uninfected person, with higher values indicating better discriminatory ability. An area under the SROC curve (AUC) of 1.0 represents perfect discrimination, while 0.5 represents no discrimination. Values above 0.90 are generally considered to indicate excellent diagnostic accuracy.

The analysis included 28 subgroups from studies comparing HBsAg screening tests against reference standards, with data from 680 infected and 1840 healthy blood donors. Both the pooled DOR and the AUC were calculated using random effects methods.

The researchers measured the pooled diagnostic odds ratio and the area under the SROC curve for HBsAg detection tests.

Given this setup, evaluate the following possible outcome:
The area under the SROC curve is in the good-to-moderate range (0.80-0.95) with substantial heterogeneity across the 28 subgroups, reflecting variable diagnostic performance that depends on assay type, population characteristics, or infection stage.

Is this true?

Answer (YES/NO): NO